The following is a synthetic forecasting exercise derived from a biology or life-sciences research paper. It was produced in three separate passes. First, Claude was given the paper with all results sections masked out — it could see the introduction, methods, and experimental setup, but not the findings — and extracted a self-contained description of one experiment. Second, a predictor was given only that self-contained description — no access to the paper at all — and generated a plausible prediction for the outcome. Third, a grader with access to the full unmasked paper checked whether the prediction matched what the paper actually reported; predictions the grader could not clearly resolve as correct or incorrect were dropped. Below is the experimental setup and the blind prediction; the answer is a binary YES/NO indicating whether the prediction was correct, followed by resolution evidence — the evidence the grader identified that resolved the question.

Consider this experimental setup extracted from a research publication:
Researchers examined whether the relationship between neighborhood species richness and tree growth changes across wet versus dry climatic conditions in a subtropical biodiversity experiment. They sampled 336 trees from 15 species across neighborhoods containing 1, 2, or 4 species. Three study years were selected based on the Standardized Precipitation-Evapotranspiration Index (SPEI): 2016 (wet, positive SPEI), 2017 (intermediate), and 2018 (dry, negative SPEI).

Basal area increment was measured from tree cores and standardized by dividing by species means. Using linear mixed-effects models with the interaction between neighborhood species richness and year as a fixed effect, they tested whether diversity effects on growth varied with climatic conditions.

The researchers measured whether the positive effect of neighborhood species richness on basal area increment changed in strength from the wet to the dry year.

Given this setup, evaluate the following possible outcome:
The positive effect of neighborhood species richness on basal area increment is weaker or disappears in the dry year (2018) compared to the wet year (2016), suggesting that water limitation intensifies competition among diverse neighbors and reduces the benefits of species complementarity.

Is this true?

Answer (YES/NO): NO